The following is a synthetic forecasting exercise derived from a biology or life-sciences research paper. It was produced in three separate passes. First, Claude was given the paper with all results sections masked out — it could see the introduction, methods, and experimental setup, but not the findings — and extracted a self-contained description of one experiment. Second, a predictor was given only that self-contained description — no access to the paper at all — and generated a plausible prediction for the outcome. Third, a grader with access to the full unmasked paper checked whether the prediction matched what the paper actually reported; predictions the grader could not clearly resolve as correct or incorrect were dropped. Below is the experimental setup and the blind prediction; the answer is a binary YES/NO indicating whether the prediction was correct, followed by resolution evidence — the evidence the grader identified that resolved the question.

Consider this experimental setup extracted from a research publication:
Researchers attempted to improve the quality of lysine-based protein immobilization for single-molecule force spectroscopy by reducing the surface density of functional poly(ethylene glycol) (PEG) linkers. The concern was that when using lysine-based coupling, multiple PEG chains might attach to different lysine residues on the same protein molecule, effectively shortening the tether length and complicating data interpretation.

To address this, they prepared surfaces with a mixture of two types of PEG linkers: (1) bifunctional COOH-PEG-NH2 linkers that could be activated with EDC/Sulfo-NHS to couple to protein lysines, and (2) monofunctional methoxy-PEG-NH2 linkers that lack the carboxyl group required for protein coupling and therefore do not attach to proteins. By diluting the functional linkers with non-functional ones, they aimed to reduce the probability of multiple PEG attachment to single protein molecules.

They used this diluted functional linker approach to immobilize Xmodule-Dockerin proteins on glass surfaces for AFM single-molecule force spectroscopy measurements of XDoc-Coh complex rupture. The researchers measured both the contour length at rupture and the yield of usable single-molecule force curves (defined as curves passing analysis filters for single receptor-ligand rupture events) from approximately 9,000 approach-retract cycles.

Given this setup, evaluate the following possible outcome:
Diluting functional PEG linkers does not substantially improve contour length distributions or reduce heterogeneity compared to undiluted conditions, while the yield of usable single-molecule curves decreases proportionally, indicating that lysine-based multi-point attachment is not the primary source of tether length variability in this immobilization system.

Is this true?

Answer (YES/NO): NO